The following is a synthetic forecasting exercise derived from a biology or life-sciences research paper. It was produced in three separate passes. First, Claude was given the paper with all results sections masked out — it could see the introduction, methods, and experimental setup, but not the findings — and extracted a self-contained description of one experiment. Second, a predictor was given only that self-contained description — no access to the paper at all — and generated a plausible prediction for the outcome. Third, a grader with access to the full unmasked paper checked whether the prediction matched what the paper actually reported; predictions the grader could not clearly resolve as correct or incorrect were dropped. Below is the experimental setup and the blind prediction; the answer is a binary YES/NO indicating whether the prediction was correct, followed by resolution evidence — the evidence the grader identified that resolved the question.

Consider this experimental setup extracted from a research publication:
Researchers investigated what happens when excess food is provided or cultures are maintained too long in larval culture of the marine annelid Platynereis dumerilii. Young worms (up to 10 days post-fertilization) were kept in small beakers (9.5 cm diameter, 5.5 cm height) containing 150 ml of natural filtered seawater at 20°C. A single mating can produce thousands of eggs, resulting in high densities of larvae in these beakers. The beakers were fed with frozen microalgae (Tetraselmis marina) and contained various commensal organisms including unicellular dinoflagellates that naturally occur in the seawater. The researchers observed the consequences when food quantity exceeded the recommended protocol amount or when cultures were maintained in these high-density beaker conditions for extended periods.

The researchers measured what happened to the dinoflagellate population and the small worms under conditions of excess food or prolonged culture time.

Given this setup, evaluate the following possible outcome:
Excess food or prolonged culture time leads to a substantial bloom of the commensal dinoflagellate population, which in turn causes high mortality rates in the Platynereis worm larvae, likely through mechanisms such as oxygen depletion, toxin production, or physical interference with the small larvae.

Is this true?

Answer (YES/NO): YES